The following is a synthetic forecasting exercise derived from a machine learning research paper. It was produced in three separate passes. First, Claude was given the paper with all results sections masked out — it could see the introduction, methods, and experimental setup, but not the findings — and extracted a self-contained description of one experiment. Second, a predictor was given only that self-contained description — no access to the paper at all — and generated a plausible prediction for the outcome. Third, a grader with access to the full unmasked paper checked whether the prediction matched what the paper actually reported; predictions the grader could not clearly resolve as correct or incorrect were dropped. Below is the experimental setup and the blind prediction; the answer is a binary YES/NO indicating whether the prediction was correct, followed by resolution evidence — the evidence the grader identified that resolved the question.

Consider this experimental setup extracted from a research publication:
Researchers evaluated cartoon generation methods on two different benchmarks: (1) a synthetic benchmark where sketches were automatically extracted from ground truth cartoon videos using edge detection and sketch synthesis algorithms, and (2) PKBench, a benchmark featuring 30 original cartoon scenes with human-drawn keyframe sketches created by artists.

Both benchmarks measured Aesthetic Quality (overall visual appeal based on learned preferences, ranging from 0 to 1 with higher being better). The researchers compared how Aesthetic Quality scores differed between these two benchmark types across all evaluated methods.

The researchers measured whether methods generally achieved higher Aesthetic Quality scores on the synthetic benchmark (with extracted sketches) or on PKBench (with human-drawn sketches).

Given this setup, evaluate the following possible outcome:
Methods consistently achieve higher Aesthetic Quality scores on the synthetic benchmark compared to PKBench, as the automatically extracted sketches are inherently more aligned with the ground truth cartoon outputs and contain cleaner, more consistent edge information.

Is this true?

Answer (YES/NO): NO